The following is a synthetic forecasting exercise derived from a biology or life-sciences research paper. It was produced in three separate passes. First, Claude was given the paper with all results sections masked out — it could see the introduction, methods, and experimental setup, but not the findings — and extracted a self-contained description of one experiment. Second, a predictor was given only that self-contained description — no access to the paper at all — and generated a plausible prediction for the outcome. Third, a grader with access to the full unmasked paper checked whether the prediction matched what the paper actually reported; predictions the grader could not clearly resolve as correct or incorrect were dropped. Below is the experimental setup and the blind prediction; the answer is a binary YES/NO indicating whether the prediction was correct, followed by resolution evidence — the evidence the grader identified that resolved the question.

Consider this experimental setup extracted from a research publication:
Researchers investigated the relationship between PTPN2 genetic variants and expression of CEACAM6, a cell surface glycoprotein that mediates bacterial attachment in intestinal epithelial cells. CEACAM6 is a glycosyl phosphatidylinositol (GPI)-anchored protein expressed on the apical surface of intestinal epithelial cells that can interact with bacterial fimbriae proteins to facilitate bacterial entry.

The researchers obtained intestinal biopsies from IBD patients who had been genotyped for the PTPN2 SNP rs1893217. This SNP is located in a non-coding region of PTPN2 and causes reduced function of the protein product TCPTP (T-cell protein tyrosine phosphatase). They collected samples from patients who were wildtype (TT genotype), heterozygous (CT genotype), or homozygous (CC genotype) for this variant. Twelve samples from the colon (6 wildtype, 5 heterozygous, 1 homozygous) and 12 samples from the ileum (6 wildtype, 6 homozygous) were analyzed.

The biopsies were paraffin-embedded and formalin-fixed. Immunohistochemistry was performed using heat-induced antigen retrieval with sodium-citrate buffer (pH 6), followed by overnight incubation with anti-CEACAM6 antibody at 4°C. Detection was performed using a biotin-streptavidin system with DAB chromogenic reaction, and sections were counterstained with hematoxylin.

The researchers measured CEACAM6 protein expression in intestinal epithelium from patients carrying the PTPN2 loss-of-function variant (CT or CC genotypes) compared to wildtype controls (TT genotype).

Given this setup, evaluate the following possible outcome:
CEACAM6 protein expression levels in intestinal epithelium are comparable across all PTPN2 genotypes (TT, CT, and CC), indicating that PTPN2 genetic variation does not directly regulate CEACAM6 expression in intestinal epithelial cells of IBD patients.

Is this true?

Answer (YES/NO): NO